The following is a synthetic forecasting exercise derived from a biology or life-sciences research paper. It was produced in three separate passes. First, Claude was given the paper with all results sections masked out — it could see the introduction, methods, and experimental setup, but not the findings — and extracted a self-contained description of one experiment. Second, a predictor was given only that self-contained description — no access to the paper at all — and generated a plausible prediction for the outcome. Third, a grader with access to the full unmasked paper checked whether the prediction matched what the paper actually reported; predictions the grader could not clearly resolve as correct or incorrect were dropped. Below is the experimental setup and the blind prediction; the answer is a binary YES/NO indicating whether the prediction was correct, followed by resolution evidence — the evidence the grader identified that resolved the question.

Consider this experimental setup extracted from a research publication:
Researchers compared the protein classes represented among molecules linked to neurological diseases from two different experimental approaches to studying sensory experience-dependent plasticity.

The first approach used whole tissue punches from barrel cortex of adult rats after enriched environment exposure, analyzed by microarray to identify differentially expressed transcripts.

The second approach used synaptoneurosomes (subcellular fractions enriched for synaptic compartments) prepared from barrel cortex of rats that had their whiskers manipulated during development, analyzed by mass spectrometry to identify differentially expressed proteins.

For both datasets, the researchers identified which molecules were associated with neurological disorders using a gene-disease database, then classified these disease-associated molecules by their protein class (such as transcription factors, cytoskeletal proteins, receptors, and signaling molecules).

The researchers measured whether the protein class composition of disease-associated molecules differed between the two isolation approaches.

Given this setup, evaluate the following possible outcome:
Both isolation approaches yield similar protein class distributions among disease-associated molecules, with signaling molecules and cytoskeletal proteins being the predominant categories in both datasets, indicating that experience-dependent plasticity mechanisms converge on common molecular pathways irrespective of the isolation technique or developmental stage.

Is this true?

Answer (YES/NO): NO